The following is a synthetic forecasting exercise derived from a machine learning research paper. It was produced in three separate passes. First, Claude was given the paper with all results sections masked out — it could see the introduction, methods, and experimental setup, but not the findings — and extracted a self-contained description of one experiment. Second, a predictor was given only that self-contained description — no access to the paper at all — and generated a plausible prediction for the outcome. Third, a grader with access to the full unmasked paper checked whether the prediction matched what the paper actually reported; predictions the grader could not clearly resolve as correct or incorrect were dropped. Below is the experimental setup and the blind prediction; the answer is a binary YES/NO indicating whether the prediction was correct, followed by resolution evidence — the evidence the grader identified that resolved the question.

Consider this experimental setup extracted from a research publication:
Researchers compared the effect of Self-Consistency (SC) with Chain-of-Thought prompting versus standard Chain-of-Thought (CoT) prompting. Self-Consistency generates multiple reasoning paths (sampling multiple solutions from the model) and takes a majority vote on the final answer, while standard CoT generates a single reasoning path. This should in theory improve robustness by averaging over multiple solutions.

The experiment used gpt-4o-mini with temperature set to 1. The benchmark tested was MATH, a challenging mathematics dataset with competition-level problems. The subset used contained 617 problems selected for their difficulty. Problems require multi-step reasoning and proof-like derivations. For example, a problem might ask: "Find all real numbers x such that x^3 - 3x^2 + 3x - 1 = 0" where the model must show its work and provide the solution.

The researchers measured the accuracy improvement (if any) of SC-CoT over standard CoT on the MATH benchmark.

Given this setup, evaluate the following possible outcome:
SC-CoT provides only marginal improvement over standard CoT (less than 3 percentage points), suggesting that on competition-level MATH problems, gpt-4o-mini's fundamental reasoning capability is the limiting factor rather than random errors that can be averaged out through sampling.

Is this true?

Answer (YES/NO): YES